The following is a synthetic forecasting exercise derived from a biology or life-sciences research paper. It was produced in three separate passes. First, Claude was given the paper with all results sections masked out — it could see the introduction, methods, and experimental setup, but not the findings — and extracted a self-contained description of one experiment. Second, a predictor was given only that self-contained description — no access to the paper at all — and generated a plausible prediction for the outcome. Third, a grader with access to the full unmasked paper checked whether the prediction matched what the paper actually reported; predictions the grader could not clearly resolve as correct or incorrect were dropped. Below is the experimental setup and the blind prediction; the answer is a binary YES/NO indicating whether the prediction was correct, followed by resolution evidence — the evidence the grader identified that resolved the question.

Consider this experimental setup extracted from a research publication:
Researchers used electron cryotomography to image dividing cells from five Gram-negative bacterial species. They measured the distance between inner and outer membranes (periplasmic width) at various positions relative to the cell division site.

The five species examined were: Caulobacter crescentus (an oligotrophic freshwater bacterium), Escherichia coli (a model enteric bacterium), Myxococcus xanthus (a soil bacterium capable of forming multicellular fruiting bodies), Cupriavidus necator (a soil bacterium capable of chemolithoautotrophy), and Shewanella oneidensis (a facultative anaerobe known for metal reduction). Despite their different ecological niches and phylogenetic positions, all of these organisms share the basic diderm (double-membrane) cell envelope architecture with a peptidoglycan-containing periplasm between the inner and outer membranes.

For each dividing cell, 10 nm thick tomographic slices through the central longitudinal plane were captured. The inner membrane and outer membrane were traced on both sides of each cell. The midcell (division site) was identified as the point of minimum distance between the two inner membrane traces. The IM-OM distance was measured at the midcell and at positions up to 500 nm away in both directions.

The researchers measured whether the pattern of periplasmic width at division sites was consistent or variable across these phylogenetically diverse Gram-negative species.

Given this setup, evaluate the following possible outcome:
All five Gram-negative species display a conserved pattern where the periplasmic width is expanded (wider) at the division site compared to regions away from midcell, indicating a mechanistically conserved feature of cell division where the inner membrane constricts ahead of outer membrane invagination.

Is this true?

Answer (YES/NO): NO